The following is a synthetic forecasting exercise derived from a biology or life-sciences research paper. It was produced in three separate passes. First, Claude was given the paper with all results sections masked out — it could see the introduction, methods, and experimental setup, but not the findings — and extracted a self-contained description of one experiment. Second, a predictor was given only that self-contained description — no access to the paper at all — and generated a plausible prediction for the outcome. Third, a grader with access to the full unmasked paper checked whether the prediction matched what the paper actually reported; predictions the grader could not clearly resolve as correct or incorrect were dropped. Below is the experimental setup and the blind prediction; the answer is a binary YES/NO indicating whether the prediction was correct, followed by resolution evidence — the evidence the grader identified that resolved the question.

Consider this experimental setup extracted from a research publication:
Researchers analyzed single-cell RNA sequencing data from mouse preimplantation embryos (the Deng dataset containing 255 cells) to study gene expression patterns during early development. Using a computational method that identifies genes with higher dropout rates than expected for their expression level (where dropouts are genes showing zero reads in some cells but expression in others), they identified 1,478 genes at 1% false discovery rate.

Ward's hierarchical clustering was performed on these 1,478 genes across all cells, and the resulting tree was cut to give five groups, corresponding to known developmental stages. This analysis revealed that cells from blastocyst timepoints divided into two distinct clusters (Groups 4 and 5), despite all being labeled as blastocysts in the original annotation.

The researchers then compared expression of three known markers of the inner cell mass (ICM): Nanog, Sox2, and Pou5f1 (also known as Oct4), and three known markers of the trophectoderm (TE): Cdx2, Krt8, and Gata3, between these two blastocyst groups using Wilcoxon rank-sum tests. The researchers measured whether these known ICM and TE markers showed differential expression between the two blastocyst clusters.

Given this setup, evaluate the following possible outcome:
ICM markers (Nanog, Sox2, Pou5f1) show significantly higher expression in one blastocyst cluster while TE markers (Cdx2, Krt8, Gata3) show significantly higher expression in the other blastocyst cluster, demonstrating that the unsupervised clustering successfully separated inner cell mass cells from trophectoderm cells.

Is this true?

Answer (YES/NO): NO